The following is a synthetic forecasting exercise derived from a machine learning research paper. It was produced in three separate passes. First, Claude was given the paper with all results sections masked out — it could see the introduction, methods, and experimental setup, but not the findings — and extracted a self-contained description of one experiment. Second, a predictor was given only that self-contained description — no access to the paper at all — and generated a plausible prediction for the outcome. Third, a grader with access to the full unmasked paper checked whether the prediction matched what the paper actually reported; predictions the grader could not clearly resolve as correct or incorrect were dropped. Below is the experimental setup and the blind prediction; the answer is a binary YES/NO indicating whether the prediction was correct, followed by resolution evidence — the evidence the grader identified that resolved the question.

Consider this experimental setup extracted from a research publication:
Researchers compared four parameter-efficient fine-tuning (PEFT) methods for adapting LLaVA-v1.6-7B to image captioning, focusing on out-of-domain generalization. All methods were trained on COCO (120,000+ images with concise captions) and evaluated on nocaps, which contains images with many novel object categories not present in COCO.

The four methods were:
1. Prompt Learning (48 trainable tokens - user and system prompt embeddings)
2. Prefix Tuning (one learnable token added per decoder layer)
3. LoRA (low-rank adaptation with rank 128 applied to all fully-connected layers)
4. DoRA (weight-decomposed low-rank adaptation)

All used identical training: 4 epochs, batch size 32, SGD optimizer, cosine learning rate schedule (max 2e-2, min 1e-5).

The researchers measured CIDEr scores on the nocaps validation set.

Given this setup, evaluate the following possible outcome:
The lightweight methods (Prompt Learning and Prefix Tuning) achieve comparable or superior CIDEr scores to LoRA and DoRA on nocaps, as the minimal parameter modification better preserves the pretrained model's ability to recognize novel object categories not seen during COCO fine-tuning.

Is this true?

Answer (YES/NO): NO